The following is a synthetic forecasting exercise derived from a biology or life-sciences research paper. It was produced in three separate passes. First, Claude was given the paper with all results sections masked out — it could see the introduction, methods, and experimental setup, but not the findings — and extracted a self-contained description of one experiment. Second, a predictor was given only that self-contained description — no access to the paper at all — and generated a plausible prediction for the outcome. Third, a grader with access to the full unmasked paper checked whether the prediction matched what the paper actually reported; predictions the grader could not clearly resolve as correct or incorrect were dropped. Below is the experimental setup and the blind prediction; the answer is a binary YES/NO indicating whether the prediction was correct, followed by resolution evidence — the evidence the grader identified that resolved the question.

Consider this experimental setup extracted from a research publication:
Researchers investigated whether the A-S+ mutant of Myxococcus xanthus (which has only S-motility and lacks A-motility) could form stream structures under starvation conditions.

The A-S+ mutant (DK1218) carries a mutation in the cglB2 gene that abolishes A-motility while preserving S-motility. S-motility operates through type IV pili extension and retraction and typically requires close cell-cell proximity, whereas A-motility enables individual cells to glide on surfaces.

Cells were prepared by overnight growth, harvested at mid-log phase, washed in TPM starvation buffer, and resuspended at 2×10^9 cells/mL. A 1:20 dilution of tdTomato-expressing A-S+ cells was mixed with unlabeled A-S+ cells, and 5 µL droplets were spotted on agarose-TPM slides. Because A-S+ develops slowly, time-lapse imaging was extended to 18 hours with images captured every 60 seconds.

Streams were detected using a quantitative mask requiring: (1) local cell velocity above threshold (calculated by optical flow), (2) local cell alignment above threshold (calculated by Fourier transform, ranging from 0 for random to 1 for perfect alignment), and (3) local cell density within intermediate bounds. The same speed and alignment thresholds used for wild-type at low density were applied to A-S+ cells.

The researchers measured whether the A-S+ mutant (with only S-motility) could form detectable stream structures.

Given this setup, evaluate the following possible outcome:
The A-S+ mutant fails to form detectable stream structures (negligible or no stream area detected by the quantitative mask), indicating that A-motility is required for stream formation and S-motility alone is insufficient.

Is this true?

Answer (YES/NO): YES